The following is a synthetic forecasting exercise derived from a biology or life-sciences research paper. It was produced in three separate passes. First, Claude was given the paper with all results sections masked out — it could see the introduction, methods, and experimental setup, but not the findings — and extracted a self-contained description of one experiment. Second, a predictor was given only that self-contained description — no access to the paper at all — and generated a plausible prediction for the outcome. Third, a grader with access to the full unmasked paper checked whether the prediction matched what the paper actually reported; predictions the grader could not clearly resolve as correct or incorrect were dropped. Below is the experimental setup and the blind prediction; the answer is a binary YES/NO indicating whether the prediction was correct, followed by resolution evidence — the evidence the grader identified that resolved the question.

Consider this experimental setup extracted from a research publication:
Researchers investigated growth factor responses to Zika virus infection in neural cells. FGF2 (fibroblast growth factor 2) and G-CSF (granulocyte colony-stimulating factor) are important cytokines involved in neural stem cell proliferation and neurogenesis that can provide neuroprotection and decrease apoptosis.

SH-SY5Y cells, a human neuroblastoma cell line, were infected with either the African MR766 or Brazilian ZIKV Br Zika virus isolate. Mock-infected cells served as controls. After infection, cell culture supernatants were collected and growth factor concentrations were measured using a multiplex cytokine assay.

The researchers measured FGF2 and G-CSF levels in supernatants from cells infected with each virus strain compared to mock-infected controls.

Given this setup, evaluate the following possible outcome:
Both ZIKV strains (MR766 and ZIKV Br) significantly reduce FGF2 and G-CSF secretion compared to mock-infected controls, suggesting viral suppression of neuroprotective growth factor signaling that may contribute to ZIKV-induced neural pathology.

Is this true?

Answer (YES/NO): NO